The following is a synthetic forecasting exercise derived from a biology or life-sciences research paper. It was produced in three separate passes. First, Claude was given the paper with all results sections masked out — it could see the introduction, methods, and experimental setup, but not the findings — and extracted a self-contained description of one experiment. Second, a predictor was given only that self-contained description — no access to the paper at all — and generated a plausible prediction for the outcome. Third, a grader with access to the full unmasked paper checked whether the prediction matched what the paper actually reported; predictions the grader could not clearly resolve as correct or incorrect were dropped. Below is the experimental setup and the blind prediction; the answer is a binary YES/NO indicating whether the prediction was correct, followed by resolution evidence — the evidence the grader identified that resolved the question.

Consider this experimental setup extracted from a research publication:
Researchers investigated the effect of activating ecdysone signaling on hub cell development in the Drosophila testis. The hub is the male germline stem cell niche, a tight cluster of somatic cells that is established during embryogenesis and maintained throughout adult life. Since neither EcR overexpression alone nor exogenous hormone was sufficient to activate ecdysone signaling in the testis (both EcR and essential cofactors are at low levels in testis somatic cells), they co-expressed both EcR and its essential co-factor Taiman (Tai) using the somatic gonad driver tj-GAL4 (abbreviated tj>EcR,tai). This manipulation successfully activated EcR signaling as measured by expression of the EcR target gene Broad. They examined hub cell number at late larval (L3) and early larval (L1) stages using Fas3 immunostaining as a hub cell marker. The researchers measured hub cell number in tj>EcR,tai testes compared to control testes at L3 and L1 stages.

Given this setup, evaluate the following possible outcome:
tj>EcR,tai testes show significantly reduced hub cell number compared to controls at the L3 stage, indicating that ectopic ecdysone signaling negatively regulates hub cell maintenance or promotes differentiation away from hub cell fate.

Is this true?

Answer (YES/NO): YES